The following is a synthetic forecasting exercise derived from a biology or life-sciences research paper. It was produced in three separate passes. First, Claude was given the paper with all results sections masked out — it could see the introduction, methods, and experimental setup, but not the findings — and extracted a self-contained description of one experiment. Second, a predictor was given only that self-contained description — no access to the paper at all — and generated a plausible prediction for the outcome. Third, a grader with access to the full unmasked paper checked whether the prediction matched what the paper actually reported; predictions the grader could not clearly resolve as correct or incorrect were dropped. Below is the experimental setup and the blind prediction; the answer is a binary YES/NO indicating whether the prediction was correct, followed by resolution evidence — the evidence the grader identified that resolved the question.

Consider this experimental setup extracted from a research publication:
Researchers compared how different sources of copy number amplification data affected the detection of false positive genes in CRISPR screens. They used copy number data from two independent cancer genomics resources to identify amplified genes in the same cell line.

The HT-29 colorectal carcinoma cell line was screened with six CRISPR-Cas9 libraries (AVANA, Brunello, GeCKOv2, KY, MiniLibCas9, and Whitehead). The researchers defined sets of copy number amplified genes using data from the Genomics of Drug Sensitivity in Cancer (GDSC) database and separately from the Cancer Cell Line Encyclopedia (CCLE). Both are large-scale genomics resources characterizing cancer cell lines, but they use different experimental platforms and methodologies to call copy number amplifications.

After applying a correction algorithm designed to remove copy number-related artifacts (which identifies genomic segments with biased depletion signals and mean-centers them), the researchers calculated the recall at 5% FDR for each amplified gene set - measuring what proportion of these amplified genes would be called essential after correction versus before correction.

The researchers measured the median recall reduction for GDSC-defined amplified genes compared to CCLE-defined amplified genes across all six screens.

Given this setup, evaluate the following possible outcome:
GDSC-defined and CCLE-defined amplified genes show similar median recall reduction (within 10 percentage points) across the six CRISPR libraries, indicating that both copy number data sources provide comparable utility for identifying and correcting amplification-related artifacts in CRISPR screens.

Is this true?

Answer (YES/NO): YES